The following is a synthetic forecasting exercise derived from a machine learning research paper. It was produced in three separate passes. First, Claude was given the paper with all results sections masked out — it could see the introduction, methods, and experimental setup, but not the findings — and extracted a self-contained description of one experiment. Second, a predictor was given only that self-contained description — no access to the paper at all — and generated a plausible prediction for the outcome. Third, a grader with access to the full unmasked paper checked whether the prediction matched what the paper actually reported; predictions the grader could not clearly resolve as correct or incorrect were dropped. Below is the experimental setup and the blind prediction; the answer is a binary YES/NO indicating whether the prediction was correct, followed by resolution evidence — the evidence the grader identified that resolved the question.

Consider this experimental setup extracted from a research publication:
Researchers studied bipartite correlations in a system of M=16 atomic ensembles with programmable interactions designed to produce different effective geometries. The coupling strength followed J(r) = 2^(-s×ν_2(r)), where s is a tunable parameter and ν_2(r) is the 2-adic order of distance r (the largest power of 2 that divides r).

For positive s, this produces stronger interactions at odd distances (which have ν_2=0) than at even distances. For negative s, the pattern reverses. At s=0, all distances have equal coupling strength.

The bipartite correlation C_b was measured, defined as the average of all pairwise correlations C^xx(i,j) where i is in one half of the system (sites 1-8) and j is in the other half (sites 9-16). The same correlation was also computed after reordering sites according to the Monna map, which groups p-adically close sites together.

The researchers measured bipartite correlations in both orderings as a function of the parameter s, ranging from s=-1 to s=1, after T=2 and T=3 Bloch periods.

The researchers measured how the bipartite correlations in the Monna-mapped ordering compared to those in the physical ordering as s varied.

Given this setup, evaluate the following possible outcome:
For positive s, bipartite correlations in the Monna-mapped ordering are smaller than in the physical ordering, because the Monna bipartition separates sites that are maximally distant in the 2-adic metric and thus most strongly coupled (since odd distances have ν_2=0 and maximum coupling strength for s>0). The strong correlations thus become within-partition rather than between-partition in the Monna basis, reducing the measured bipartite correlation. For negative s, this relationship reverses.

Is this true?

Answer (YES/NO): NO